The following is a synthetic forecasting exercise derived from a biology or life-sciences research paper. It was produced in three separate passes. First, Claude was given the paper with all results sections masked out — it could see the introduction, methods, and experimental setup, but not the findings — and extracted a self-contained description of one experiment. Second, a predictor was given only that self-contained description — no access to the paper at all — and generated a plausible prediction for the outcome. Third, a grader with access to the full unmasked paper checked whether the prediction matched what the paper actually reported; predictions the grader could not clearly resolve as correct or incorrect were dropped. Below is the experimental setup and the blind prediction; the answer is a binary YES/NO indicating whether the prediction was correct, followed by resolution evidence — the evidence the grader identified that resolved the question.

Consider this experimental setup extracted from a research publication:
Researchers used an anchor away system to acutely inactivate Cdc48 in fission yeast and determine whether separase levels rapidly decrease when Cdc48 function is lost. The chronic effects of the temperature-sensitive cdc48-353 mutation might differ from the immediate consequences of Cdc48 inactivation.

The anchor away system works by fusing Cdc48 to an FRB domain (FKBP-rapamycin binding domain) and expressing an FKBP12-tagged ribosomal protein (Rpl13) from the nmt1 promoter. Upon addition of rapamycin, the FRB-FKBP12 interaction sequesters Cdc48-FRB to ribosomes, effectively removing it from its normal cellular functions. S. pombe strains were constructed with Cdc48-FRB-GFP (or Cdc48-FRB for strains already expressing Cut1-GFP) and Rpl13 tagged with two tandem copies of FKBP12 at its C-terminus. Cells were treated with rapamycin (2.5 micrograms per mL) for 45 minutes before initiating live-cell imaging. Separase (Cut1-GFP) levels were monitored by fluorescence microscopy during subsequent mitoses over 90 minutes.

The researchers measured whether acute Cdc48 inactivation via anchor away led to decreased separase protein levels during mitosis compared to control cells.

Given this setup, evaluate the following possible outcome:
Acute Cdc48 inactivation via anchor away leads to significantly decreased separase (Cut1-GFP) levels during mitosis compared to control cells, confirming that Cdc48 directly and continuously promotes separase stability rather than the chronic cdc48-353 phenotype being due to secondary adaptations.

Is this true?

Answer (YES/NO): NO